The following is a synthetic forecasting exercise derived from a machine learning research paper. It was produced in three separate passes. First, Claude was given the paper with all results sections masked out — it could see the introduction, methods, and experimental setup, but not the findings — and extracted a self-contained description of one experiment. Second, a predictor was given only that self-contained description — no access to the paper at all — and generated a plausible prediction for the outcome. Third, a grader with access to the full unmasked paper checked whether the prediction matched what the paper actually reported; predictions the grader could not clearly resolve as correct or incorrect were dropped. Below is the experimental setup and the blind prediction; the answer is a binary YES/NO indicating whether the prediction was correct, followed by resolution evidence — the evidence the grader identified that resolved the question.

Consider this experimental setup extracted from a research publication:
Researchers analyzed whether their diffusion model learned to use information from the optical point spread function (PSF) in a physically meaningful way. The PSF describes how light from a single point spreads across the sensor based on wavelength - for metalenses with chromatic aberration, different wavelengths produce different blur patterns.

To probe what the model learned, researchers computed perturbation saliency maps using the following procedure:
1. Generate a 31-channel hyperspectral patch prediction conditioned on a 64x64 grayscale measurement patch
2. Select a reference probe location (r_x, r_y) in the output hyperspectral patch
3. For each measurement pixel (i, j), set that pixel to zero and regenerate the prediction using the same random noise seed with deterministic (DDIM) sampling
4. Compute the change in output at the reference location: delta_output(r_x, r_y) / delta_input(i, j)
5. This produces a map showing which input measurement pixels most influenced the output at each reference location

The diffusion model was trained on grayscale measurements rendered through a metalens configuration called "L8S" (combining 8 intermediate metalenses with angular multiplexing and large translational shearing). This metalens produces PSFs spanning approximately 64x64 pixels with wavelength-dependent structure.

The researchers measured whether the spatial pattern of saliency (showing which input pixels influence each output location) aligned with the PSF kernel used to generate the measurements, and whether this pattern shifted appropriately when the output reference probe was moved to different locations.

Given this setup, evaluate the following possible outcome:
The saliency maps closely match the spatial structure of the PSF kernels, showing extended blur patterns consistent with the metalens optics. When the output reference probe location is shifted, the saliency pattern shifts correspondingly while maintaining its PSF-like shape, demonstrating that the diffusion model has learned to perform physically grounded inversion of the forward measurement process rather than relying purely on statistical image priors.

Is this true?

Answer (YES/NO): YES